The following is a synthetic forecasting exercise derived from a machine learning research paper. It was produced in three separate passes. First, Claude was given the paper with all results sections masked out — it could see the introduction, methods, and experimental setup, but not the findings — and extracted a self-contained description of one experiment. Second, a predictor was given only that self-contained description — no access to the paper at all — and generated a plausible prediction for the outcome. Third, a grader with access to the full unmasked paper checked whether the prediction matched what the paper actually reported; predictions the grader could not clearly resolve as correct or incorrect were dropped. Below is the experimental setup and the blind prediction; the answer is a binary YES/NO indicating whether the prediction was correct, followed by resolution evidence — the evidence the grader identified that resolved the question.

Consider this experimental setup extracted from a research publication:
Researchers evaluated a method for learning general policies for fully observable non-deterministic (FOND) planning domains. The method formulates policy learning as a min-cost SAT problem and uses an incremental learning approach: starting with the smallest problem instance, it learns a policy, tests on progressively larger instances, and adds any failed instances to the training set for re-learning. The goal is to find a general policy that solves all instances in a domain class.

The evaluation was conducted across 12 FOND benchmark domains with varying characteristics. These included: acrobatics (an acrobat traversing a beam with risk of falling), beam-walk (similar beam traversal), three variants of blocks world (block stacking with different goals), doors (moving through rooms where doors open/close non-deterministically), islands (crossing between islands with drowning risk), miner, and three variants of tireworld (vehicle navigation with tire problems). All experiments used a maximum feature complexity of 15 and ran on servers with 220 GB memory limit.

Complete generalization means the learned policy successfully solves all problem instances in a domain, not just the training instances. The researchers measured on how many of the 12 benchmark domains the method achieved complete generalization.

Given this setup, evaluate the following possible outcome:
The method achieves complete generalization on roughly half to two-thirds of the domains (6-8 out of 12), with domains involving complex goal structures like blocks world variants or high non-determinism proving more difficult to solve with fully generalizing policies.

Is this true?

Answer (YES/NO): YES